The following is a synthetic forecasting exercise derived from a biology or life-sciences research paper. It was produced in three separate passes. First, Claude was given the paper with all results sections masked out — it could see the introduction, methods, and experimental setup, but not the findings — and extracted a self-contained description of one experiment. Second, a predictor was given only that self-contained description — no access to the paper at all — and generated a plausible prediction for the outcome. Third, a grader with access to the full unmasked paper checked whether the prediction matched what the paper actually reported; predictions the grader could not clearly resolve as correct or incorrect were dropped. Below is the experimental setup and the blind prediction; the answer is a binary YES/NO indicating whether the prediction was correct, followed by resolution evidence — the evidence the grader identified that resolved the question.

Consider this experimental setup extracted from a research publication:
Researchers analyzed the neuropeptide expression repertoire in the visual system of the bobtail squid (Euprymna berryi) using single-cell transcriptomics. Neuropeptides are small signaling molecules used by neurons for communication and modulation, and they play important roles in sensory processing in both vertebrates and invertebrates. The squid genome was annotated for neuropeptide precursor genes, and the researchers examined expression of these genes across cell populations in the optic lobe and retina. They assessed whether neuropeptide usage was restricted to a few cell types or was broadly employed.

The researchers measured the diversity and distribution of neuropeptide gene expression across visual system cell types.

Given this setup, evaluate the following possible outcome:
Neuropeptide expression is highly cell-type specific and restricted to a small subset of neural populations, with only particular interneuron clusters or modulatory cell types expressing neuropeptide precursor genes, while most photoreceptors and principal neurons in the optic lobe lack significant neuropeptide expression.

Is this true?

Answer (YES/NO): NO